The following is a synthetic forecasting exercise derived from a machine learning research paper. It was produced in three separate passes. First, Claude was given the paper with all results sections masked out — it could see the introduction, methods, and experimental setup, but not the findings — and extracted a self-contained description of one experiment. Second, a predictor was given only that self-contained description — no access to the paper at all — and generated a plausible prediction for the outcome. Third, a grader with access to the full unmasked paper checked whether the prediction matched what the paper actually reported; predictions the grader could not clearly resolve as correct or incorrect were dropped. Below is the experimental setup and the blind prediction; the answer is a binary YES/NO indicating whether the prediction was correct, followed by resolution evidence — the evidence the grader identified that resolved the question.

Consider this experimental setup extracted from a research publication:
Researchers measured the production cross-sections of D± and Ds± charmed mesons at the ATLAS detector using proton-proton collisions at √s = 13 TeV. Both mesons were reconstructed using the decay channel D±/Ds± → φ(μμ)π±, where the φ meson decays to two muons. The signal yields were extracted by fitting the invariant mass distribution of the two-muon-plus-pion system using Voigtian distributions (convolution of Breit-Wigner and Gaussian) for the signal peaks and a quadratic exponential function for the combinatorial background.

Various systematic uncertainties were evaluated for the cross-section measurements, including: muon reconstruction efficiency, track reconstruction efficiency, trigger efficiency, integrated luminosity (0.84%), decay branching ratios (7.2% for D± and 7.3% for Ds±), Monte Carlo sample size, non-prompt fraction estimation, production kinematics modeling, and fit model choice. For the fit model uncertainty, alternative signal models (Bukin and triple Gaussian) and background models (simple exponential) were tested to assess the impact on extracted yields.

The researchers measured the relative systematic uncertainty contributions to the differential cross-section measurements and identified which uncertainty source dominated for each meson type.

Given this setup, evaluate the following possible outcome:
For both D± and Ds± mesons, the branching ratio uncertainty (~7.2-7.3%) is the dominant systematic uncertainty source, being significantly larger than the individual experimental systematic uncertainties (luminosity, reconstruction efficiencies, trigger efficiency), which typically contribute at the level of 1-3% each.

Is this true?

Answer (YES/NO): NO